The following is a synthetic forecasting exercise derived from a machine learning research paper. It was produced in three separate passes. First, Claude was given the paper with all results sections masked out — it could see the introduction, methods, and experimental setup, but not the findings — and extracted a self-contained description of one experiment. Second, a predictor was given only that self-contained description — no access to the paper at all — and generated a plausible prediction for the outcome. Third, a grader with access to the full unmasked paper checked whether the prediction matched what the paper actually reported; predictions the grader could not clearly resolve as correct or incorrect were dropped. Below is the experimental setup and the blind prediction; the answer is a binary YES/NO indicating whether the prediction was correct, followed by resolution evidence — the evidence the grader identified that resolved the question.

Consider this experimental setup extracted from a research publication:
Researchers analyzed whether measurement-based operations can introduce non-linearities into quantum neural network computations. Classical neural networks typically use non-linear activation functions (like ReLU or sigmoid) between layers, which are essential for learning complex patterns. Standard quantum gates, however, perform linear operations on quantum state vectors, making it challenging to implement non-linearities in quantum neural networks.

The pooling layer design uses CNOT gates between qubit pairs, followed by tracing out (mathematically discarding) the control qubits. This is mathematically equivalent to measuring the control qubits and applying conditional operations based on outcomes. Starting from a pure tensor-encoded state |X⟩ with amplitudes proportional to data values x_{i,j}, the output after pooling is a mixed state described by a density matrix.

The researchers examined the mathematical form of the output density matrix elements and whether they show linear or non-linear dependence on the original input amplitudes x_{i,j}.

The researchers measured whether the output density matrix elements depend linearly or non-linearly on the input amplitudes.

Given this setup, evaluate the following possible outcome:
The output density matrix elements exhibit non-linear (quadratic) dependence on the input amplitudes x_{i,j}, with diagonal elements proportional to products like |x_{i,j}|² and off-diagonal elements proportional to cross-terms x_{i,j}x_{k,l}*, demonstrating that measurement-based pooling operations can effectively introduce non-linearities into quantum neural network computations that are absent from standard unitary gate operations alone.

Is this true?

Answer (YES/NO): YES